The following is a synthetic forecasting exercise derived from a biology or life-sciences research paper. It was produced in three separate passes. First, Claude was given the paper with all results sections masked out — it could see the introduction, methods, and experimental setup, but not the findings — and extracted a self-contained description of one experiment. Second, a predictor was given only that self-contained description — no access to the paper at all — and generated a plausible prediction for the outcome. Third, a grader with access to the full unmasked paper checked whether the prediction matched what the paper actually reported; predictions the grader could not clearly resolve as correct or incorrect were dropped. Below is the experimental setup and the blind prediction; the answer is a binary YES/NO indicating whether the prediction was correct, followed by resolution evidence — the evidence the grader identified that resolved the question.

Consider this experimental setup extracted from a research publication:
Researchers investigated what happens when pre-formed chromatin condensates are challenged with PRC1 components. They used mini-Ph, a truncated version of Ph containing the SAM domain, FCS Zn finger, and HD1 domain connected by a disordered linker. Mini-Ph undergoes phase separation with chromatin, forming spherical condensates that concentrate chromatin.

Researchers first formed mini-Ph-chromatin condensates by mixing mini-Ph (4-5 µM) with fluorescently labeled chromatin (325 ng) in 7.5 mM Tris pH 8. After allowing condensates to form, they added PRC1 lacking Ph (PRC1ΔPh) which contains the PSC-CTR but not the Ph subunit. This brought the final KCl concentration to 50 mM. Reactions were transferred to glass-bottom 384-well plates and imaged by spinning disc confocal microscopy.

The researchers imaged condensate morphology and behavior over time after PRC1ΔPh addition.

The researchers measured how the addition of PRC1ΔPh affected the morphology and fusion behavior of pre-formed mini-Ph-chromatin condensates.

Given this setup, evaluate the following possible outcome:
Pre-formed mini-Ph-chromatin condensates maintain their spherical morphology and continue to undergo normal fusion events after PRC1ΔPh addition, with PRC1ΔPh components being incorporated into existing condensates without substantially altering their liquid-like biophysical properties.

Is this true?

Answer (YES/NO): NO